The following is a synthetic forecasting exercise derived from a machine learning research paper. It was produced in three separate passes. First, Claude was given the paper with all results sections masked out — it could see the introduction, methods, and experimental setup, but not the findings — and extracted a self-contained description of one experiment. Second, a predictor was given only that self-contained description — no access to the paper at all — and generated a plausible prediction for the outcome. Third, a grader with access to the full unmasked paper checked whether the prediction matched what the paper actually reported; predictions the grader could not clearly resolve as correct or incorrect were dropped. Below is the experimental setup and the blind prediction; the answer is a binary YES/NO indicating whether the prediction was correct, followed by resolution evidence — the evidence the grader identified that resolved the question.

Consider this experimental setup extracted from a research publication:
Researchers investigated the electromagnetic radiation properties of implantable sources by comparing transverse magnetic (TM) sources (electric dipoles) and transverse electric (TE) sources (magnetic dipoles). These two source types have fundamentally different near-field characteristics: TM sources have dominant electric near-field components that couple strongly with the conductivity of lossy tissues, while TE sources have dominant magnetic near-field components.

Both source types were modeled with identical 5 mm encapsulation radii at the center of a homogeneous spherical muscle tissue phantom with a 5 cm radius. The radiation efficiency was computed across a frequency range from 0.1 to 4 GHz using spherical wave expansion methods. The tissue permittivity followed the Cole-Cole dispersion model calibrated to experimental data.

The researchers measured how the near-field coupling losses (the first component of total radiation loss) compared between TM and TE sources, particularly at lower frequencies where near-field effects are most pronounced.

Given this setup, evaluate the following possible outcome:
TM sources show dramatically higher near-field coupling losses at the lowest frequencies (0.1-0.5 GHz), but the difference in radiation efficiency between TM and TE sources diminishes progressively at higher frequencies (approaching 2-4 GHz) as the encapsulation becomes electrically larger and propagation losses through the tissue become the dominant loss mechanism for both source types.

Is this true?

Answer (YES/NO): YES